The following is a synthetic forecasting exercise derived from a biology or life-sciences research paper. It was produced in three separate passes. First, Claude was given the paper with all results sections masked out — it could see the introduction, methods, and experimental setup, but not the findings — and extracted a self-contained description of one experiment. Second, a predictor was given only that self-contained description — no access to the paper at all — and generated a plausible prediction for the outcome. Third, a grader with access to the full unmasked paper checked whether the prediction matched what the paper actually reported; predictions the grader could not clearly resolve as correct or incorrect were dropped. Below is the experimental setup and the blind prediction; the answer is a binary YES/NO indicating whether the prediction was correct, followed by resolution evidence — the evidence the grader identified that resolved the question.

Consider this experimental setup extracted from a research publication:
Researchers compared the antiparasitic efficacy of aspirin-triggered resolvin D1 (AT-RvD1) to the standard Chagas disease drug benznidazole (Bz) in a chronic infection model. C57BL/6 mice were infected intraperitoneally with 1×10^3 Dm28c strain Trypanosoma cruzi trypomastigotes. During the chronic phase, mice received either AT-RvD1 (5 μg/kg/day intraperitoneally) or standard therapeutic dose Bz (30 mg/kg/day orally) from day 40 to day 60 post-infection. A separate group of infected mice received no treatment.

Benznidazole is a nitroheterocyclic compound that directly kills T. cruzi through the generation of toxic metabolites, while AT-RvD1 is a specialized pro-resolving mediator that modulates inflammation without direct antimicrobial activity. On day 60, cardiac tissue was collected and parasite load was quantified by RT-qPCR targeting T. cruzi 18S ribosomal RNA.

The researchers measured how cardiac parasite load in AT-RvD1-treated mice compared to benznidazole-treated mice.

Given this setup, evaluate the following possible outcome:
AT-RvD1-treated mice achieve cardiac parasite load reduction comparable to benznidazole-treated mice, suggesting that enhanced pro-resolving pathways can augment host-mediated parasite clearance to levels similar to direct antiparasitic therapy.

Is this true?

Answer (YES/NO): NO